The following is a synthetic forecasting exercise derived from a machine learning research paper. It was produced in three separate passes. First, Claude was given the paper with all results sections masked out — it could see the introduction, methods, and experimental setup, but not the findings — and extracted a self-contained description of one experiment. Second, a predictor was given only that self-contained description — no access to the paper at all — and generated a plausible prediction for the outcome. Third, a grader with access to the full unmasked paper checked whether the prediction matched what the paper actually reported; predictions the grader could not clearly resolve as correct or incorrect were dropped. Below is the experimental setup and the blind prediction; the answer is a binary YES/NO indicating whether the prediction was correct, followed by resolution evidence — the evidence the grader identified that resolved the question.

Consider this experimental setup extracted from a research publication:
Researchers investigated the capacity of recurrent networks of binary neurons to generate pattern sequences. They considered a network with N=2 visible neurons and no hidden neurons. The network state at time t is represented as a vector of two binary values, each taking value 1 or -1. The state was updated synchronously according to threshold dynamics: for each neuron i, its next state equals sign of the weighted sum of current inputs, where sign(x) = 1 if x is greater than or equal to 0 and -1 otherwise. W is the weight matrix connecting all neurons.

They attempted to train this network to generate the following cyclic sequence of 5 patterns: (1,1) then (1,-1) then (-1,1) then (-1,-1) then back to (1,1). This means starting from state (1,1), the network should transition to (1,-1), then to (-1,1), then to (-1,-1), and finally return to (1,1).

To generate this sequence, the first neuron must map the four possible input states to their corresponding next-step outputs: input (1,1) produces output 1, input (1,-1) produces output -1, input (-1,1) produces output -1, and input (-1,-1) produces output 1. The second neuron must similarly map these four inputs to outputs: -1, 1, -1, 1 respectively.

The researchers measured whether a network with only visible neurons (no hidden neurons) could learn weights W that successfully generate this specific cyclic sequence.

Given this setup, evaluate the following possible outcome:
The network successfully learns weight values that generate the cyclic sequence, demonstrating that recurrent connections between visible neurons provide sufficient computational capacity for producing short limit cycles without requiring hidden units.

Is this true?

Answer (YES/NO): NO